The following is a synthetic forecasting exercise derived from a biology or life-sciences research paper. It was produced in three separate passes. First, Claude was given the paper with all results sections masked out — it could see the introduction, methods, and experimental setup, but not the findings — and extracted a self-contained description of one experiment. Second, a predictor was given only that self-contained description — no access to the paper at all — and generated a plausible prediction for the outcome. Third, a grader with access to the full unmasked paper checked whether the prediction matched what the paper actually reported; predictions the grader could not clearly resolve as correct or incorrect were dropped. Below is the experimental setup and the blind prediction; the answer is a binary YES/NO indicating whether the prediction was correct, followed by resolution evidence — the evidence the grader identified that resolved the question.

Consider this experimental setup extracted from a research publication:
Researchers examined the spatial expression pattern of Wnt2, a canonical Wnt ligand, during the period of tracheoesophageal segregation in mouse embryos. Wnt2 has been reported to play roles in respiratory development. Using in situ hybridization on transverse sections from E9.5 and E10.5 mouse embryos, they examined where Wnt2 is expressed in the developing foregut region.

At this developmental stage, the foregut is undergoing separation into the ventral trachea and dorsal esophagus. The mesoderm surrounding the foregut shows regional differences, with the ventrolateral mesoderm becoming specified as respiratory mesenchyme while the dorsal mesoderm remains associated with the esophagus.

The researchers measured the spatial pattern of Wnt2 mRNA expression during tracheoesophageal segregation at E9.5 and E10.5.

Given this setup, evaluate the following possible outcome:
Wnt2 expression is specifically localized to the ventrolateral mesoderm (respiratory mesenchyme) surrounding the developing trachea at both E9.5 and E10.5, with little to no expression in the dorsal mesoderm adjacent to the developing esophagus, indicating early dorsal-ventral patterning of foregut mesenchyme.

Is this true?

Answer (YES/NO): NO